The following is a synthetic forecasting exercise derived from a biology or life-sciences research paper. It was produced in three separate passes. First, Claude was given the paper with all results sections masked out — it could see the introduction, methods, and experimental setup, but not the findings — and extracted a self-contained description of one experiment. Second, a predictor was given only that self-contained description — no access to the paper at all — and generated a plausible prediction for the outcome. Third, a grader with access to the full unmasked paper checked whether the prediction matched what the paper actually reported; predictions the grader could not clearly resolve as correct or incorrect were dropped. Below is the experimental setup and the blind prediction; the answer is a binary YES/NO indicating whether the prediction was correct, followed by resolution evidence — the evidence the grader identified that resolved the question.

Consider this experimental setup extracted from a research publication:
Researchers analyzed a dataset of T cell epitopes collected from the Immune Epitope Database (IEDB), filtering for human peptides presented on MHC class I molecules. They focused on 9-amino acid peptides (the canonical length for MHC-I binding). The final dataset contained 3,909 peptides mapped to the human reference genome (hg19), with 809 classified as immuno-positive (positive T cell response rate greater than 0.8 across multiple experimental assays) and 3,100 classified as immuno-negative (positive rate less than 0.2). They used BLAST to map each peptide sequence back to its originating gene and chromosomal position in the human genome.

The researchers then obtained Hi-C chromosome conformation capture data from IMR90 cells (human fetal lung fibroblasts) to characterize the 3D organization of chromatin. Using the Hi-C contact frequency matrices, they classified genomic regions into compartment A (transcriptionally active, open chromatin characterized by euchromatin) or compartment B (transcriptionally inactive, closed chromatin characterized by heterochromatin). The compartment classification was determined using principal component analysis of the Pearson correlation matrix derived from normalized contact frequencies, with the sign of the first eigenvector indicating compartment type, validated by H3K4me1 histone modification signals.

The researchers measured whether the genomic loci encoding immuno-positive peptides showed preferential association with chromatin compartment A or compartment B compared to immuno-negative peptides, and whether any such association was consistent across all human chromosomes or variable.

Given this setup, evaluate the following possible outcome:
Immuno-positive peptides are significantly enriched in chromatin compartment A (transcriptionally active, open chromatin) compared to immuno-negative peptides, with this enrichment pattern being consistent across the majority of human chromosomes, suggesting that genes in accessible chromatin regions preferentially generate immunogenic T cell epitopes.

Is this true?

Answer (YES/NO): NO